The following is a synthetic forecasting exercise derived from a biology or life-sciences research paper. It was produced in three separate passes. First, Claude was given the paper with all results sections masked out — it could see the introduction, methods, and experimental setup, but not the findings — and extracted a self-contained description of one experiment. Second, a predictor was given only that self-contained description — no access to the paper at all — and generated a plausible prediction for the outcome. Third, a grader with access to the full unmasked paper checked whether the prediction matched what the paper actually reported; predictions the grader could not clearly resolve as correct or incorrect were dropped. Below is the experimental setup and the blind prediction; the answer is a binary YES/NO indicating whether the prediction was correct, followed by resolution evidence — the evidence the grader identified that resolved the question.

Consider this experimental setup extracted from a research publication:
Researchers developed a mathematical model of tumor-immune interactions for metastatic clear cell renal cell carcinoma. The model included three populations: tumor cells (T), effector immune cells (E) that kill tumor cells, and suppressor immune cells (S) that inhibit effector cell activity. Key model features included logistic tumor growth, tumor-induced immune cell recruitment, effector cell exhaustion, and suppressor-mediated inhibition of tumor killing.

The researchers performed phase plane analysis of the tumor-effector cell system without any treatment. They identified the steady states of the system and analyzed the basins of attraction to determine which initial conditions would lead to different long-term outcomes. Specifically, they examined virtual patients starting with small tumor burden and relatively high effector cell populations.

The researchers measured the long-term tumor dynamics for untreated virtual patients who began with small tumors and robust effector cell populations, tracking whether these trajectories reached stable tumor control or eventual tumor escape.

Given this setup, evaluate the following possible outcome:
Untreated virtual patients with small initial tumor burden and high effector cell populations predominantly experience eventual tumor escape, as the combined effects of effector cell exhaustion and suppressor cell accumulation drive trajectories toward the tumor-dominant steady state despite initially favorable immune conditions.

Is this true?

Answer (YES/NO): YES